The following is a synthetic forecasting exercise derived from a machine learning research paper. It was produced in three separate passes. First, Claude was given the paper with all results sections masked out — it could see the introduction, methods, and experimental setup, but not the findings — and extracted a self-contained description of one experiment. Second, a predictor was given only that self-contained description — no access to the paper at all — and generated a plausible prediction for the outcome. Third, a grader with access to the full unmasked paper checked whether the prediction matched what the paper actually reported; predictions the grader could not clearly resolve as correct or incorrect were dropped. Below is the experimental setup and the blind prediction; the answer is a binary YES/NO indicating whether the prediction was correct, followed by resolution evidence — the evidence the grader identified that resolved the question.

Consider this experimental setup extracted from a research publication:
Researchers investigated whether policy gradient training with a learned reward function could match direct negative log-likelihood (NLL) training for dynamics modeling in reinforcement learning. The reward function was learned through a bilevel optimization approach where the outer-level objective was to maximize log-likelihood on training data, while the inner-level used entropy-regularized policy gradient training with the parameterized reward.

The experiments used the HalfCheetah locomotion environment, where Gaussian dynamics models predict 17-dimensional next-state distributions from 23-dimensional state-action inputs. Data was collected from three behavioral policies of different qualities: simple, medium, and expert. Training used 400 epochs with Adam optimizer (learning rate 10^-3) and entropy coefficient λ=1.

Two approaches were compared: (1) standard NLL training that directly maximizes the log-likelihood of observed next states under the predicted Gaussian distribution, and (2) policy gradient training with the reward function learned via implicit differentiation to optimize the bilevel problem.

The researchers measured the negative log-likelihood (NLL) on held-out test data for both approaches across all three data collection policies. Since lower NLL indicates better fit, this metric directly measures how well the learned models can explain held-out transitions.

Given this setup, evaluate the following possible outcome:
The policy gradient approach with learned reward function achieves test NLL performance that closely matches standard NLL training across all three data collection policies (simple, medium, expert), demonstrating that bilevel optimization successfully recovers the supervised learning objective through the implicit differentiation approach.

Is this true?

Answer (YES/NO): NO